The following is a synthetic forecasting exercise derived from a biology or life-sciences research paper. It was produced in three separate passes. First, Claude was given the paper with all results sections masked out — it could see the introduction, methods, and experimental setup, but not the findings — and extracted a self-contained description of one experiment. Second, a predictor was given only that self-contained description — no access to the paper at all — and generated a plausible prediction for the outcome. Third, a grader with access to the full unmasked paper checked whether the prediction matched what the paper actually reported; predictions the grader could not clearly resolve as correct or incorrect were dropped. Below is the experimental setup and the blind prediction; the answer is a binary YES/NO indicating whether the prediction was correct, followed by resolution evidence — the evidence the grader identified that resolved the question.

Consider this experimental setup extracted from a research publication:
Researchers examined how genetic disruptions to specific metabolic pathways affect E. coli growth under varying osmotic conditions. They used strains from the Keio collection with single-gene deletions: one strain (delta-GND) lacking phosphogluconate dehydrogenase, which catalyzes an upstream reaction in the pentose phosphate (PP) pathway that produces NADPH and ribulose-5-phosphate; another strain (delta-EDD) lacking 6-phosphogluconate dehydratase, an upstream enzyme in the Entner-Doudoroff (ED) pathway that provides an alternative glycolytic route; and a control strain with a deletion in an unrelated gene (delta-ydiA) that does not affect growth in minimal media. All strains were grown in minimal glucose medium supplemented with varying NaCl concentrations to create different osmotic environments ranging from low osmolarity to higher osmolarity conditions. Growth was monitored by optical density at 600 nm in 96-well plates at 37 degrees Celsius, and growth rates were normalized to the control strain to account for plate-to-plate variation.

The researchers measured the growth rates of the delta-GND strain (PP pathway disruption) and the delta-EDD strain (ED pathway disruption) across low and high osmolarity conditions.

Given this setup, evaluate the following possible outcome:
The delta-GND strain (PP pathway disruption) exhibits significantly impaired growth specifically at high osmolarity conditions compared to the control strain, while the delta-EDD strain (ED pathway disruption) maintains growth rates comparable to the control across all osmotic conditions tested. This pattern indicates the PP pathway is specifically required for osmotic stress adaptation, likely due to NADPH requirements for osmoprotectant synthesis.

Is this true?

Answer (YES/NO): NO